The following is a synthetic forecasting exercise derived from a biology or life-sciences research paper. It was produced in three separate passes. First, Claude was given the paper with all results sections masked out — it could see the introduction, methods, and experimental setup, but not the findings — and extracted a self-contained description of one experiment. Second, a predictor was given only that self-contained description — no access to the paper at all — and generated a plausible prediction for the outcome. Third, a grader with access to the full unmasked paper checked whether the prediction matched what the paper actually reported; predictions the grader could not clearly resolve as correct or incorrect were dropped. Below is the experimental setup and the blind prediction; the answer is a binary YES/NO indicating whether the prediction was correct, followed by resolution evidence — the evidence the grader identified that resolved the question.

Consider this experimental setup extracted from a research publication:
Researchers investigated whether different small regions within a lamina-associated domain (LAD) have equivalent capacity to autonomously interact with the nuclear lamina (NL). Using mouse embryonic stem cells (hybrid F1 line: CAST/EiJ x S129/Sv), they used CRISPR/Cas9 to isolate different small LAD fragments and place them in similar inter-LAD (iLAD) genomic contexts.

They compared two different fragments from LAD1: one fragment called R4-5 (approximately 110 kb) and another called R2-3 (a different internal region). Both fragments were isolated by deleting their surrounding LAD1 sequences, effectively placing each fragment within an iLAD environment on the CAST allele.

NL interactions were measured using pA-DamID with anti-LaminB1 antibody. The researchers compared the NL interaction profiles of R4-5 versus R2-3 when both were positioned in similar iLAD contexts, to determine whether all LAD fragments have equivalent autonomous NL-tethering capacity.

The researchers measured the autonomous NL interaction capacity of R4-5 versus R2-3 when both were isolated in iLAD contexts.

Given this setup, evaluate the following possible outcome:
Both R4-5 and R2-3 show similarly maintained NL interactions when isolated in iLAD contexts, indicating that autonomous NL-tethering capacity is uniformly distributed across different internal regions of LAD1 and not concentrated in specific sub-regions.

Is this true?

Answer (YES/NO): NO